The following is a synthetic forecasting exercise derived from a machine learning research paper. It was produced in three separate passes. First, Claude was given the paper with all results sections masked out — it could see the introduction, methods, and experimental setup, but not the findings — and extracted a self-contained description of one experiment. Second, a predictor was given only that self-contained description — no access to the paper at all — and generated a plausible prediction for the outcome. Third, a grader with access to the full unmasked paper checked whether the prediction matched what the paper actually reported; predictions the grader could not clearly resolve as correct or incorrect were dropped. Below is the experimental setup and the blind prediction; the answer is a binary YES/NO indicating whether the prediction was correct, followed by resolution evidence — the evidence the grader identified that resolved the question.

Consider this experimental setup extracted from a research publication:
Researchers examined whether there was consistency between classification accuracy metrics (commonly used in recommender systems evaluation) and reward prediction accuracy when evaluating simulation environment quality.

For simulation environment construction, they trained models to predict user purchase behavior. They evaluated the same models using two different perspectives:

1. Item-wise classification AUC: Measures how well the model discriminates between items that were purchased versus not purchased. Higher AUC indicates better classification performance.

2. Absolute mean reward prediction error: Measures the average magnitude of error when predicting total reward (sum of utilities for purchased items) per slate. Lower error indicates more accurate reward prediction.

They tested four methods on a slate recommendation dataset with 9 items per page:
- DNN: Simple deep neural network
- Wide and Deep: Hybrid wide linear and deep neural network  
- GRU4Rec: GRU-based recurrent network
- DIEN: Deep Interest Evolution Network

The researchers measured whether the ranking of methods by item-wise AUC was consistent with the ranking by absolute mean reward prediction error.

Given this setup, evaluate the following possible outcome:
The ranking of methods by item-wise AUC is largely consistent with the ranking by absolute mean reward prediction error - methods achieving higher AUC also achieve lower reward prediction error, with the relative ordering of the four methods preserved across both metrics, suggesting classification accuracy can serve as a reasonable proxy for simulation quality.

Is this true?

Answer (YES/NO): YES